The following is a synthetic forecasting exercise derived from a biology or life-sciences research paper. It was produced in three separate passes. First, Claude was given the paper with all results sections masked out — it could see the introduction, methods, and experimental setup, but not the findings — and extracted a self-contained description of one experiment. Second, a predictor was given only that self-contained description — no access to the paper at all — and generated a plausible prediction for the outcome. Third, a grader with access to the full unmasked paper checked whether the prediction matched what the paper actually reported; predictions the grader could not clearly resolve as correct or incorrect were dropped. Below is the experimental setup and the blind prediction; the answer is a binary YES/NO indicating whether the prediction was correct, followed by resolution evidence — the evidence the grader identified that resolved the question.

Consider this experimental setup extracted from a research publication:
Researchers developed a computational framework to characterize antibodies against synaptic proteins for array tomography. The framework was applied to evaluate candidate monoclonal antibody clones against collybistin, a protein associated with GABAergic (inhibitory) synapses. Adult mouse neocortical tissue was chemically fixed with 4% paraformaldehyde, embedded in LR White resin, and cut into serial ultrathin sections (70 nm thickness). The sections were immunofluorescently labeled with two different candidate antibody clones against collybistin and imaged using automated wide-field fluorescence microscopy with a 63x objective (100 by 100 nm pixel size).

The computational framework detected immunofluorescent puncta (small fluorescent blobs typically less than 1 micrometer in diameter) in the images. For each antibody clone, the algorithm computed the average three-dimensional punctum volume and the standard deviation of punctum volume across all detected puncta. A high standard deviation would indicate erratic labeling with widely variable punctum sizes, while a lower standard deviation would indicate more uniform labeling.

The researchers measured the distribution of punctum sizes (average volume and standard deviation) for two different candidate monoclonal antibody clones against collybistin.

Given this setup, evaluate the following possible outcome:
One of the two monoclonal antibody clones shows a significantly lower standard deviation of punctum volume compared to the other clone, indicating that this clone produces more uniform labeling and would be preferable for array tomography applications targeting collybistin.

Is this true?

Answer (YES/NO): YES